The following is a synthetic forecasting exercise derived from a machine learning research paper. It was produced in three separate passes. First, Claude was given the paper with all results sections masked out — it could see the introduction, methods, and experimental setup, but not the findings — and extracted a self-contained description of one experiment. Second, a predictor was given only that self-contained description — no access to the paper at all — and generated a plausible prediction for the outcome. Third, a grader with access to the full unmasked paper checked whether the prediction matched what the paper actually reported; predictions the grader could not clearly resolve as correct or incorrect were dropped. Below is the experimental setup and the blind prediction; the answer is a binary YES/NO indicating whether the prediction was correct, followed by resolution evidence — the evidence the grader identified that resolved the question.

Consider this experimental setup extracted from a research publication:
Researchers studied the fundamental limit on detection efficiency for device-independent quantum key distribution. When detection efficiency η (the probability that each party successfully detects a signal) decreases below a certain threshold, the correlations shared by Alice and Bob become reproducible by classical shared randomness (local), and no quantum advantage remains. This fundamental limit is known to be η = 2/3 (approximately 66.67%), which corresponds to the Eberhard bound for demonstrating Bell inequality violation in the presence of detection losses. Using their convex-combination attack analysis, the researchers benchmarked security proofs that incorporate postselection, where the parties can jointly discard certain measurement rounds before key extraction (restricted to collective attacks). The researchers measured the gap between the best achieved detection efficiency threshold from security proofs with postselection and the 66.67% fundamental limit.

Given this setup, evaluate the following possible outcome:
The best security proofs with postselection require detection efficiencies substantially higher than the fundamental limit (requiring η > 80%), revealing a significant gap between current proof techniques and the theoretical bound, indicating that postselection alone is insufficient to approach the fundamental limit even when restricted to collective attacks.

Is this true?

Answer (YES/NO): NO